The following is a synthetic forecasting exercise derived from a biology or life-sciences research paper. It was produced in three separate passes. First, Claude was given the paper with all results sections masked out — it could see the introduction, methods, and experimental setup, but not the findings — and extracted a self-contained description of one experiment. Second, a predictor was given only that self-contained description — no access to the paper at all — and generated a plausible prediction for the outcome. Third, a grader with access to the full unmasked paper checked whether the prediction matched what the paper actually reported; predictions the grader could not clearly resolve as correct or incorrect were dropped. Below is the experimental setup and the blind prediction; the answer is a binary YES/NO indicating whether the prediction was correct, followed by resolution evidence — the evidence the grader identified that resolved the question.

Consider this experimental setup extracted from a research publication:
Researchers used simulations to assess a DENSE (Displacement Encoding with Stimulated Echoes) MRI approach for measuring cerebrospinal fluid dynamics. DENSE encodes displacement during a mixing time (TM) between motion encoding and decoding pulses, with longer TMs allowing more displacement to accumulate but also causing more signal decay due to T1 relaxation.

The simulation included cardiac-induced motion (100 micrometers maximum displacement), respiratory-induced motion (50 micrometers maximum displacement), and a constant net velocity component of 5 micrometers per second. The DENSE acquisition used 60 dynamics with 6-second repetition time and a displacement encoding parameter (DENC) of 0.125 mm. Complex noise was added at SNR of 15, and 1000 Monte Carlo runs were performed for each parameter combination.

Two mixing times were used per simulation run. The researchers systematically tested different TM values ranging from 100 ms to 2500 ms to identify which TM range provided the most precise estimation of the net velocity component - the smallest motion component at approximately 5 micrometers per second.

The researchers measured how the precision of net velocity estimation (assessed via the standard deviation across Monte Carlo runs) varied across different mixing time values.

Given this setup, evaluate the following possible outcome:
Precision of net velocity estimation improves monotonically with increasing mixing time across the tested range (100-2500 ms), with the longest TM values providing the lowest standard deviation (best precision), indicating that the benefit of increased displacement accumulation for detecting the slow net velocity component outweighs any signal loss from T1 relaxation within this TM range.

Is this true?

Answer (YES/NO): YES